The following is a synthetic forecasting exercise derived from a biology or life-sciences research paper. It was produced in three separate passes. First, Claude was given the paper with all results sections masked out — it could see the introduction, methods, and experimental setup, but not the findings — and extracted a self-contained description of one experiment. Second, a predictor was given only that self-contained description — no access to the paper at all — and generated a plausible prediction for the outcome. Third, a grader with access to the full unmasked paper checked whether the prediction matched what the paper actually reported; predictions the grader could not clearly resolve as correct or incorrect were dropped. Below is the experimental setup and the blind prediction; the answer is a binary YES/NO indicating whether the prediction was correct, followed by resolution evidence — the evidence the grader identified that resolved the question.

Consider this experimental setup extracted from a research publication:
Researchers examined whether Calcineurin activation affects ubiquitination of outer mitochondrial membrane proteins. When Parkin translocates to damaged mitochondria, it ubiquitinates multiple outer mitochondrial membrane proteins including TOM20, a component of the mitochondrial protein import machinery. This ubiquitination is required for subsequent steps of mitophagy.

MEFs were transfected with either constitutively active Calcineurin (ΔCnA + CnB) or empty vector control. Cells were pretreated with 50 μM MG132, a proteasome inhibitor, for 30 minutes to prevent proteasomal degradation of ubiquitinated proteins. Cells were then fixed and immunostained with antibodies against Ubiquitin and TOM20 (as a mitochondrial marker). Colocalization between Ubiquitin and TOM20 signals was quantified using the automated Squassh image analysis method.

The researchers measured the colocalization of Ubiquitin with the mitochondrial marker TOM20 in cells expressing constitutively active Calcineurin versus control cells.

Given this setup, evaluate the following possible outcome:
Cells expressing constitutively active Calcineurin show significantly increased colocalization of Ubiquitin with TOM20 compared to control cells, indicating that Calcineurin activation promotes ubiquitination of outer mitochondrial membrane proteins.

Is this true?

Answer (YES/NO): YES